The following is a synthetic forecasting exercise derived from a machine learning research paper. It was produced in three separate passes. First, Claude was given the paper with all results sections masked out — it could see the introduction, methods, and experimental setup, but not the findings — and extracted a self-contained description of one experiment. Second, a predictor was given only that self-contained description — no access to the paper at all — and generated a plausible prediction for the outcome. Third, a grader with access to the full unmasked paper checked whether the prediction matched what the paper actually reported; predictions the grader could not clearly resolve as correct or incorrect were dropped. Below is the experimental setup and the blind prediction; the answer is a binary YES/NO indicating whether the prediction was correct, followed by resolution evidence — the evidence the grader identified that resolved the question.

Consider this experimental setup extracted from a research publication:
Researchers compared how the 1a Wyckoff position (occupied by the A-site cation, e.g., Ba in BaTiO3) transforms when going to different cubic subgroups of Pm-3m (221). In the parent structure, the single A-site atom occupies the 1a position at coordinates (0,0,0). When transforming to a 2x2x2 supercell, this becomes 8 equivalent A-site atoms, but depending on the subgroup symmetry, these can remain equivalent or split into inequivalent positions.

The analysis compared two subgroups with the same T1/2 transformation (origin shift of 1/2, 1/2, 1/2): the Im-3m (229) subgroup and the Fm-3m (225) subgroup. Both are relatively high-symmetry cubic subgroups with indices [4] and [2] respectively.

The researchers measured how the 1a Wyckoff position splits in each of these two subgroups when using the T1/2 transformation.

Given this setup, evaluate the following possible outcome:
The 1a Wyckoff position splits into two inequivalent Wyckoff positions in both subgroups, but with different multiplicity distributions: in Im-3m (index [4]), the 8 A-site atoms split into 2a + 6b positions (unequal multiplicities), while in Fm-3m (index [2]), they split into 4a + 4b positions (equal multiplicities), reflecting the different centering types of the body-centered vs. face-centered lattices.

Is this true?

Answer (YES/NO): NO